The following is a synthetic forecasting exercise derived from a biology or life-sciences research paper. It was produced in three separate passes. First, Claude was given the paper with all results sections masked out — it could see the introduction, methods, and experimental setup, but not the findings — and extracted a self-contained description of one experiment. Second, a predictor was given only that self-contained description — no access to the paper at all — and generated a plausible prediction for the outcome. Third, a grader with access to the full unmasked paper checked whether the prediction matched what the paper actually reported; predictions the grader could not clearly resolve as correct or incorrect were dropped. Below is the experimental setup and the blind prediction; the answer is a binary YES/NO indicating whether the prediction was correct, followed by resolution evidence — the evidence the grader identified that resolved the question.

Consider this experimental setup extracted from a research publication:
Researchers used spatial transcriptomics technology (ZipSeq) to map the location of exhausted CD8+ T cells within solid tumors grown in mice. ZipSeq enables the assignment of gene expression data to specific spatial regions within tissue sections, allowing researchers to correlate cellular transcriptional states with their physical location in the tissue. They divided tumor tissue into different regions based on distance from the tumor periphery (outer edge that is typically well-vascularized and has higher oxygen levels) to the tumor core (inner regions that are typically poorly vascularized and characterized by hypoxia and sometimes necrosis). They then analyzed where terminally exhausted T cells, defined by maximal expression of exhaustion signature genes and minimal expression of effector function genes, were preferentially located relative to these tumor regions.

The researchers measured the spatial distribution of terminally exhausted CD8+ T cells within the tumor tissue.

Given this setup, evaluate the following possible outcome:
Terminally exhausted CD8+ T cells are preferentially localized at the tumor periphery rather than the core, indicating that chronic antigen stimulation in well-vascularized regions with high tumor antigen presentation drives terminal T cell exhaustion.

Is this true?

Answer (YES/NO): NO